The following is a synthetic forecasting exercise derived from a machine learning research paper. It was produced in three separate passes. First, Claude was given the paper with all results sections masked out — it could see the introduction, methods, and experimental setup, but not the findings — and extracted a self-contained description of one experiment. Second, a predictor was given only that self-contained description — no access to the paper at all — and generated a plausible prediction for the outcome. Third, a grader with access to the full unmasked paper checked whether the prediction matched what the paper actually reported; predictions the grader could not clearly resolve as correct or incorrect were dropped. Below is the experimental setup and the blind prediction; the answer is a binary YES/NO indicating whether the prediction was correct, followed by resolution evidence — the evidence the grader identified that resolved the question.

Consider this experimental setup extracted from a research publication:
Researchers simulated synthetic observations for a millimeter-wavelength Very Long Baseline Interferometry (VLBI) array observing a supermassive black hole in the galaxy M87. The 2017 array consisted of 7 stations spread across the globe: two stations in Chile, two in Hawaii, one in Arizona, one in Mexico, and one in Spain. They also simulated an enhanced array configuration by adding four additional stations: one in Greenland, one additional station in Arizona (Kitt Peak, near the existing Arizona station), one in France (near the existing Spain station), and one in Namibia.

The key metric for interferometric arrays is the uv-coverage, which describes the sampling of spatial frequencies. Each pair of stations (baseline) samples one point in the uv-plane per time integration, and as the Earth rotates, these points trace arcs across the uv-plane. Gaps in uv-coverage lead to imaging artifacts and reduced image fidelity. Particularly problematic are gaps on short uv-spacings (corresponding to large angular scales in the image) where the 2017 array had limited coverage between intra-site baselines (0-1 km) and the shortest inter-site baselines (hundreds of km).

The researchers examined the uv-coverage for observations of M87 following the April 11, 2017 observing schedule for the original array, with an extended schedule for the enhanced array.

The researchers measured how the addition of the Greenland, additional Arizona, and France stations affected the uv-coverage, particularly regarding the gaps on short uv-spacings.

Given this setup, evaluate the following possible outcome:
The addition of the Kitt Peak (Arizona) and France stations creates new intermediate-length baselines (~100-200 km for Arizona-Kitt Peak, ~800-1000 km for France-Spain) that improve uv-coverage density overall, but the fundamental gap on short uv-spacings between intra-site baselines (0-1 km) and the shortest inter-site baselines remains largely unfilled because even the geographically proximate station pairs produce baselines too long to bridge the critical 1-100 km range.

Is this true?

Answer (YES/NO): NO